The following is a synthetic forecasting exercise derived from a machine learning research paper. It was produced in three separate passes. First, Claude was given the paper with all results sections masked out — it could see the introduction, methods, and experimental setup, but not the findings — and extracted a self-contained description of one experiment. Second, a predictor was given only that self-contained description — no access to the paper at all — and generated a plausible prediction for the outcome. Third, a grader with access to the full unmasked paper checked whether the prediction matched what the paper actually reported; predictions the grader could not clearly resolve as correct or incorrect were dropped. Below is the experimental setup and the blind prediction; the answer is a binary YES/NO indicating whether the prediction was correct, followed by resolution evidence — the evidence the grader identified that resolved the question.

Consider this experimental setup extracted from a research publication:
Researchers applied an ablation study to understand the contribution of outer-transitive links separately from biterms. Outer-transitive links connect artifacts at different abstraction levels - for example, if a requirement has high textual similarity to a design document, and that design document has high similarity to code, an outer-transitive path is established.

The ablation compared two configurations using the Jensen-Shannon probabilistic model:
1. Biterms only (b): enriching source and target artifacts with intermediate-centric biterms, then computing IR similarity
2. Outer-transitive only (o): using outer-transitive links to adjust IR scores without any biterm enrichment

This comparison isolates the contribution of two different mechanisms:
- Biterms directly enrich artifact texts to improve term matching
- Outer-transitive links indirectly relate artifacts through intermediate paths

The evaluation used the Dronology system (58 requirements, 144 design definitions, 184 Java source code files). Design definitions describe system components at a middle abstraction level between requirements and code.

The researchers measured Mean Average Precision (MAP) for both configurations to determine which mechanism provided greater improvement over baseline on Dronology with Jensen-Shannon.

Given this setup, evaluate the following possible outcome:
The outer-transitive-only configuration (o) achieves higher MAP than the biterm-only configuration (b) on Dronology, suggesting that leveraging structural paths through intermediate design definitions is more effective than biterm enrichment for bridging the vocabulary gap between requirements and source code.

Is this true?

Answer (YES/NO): NO